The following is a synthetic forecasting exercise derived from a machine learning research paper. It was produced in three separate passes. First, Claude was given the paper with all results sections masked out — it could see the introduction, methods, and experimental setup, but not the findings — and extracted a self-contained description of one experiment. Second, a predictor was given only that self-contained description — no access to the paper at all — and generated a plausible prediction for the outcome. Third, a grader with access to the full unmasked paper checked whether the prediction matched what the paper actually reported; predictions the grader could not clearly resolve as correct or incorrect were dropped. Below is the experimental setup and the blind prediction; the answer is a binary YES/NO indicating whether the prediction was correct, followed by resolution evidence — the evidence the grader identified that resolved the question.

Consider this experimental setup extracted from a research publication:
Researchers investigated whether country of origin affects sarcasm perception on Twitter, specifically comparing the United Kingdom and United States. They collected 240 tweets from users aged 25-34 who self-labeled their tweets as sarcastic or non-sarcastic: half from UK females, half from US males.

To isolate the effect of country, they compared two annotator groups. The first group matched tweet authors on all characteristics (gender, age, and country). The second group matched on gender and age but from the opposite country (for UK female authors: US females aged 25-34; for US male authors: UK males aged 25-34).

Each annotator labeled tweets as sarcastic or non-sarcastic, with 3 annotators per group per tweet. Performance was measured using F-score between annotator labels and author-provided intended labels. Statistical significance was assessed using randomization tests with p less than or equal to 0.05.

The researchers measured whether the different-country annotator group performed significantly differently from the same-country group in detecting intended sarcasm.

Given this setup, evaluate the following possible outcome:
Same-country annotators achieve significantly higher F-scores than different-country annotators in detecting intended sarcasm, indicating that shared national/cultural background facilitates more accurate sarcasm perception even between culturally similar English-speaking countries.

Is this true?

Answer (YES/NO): NO